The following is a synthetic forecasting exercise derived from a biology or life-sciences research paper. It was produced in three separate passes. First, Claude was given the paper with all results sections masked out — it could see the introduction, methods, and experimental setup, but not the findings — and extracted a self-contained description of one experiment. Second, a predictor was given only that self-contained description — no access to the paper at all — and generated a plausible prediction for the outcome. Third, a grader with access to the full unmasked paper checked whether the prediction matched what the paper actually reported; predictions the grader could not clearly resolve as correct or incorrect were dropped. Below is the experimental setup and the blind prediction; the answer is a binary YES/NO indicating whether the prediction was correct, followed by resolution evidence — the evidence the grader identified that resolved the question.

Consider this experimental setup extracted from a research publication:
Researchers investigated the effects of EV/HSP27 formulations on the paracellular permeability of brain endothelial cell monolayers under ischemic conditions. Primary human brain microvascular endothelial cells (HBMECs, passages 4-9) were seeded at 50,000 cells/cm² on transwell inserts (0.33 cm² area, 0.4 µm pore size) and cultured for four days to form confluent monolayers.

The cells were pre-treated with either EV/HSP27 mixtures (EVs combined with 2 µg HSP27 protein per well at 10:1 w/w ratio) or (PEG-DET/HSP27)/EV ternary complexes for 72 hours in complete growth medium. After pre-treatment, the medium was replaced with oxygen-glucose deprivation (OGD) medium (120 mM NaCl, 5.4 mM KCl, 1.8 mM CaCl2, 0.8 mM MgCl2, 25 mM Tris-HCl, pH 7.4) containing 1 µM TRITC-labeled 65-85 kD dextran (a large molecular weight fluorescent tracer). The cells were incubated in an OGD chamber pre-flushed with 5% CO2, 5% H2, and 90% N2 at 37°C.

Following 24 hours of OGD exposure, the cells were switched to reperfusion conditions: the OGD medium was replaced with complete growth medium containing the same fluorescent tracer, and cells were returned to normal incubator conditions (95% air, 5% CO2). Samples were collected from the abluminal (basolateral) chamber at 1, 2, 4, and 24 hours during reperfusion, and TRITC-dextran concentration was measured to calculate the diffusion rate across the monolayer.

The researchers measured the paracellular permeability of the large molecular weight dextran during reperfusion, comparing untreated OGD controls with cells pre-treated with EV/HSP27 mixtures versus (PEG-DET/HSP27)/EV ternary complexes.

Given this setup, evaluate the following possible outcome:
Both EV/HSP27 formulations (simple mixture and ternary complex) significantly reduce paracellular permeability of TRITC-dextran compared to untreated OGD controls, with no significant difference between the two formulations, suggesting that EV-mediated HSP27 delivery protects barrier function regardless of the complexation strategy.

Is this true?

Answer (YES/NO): NO